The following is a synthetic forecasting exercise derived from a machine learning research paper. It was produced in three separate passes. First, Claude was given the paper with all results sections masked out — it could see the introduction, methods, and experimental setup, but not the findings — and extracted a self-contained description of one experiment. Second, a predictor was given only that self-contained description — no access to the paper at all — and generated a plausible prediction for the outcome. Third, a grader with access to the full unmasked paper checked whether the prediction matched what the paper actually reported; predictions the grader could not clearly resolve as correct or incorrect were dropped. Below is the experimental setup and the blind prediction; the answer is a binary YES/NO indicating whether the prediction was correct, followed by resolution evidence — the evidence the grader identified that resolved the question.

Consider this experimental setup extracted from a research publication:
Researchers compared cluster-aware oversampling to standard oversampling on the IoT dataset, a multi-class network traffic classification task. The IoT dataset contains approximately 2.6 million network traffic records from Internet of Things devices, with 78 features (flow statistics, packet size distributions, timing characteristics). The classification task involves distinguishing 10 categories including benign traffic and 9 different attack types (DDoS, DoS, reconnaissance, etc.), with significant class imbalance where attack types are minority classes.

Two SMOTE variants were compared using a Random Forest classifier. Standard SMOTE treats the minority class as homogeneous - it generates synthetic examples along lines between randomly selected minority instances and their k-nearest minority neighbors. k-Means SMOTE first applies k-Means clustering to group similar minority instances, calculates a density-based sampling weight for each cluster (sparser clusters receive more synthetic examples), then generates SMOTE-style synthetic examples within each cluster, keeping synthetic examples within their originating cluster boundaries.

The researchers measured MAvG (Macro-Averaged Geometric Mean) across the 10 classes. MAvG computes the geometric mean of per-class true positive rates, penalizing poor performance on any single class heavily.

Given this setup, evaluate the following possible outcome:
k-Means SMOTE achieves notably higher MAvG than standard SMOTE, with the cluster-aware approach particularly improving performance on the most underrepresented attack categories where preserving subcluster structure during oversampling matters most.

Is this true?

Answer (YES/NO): NO